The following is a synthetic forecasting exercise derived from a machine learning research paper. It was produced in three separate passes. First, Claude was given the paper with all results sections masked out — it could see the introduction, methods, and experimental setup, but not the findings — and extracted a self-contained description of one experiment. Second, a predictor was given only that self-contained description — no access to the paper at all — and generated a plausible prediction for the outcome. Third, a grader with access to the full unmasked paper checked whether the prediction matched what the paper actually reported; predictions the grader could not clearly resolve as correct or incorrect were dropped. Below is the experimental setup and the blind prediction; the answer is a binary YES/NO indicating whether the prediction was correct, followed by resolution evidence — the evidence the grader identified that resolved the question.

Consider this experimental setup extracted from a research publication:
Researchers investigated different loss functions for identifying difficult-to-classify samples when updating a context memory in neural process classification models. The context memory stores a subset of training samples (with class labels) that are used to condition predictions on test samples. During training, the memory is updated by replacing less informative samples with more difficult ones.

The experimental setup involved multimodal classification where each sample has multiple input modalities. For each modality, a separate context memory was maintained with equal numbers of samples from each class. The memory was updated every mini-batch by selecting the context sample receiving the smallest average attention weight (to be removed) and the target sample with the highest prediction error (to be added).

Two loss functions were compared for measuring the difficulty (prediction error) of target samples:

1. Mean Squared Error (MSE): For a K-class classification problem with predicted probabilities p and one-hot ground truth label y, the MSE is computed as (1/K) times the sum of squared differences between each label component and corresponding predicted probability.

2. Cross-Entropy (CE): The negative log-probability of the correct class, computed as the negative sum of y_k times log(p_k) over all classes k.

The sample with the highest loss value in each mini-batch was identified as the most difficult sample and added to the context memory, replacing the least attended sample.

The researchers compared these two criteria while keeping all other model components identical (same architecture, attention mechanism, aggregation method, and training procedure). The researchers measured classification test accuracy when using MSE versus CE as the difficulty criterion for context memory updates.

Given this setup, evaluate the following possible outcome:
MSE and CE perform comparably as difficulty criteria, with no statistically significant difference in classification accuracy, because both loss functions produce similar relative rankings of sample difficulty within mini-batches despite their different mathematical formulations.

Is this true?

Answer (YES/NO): NO